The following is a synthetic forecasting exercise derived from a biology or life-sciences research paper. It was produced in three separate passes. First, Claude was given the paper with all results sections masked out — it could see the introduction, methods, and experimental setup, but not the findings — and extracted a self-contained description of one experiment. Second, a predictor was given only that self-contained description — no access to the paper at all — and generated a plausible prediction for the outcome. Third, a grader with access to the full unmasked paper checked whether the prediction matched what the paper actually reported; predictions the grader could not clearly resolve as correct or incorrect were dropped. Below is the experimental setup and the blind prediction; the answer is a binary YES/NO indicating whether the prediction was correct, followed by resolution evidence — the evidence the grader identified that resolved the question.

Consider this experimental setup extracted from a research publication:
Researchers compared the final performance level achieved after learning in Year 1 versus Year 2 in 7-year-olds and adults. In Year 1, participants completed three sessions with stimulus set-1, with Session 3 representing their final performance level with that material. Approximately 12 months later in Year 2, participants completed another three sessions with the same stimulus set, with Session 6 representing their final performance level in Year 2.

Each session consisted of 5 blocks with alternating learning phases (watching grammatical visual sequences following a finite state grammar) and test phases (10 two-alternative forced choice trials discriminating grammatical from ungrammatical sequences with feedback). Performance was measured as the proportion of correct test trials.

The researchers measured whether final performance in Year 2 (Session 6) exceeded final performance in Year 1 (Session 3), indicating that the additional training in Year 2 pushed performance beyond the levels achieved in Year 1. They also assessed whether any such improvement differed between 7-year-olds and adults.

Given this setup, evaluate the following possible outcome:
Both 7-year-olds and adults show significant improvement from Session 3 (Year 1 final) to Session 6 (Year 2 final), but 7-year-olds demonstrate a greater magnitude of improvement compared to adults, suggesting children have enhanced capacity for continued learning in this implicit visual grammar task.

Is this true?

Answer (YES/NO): NO